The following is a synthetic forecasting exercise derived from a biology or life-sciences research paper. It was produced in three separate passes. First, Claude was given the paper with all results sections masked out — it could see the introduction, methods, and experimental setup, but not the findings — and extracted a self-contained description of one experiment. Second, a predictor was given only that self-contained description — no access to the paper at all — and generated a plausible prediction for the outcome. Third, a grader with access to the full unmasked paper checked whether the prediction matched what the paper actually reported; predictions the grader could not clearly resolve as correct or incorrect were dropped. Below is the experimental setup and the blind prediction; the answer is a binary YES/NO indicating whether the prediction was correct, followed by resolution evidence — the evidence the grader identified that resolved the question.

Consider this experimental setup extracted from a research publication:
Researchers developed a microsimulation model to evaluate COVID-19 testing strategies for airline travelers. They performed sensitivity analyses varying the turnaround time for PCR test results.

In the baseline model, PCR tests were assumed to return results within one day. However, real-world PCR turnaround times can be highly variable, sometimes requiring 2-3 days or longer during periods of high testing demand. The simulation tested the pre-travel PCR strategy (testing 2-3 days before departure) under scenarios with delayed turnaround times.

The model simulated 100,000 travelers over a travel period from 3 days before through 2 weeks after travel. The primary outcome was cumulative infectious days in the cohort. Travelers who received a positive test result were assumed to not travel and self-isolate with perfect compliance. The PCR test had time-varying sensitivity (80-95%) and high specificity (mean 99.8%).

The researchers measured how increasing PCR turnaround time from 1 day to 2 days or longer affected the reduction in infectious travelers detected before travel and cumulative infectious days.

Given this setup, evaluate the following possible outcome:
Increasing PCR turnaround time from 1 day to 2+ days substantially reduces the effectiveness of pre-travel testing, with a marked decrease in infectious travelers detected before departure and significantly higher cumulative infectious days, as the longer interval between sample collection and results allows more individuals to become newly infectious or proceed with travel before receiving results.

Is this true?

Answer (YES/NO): YES